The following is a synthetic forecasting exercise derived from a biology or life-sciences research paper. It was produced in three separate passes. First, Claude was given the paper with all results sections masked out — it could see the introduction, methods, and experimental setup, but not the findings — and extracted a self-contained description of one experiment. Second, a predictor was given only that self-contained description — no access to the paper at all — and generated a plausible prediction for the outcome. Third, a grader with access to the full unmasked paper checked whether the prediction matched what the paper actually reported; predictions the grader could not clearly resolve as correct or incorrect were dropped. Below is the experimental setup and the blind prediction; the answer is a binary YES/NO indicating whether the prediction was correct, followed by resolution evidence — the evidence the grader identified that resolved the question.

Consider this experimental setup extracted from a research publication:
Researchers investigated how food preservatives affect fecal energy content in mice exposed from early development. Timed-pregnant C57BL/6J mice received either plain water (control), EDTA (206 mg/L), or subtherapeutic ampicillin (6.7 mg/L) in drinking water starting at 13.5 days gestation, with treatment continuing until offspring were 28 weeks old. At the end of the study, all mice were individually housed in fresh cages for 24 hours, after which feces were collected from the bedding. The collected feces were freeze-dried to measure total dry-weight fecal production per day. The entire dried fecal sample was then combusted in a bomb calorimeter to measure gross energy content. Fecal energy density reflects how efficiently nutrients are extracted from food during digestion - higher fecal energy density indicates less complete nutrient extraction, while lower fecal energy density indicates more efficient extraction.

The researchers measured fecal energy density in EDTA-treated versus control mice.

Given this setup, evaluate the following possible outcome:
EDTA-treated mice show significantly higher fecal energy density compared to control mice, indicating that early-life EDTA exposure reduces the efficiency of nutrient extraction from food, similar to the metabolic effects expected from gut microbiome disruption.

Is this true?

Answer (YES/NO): YES